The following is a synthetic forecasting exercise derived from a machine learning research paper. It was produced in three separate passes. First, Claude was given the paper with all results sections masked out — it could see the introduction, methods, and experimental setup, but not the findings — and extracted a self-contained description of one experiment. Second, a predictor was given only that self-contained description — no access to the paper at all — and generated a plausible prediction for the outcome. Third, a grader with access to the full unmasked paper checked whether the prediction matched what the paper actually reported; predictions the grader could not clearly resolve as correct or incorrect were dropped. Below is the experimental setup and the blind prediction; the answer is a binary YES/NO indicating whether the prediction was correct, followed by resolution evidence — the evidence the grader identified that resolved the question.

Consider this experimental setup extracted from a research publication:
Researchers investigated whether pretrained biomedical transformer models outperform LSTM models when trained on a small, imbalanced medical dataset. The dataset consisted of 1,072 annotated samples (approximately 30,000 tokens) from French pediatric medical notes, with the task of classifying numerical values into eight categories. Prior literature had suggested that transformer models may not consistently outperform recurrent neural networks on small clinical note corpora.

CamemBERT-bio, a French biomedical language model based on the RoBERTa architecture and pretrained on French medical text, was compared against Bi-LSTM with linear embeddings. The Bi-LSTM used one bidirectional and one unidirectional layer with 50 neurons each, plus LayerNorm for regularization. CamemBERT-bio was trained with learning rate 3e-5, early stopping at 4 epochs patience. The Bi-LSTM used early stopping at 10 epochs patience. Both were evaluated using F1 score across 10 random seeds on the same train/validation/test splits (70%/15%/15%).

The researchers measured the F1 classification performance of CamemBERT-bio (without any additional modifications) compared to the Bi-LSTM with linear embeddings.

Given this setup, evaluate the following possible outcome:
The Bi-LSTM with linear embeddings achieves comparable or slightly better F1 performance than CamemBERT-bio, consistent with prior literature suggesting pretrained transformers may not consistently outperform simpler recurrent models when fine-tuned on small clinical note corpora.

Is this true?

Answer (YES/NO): NO